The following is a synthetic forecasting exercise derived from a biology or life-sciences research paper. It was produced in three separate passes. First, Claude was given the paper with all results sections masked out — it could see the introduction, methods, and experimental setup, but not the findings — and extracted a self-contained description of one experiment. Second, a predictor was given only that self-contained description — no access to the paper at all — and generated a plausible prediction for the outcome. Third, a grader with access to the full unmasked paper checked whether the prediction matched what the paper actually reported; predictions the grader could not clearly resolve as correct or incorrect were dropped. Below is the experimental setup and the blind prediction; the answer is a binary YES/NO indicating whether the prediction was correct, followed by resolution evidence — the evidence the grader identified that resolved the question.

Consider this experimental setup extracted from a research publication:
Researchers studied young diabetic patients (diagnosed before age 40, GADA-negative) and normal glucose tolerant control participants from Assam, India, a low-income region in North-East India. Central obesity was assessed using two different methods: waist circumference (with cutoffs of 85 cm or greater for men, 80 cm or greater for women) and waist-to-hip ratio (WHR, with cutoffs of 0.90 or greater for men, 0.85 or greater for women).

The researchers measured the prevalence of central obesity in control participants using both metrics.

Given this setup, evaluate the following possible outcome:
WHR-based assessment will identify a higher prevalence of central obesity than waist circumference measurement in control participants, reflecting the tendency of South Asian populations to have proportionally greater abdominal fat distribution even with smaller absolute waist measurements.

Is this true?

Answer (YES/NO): YES